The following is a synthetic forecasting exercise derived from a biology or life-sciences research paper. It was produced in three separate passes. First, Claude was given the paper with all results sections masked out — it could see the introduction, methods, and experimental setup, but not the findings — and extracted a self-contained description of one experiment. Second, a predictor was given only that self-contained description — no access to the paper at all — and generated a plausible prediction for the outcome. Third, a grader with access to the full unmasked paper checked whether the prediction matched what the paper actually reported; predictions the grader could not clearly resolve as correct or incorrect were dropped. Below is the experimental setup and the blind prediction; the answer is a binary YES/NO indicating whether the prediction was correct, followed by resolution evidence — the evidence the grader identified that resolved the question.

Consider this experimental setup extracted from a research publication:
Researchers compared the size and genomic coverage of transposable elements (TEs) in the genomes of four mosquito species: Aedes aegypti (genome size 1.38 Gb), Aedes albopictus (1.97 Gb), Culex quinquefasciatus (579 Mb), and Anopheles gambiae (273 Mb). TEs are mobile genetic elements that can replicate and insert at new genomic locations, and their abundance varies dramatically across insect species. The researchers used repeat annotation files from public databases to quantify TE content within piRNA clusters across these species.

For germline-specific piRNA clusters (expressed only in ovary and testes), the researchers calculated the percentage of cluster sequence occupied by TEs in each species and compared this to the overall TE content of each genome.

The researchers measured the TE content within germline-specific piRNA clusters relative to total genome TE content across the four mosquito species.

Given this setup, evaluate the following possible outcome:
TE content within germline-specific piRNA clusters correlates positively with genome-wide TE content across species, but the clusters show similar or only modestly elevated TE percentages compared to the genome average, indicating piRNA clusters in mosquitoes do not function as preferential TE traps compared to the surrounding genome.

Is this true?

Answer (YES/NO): NO